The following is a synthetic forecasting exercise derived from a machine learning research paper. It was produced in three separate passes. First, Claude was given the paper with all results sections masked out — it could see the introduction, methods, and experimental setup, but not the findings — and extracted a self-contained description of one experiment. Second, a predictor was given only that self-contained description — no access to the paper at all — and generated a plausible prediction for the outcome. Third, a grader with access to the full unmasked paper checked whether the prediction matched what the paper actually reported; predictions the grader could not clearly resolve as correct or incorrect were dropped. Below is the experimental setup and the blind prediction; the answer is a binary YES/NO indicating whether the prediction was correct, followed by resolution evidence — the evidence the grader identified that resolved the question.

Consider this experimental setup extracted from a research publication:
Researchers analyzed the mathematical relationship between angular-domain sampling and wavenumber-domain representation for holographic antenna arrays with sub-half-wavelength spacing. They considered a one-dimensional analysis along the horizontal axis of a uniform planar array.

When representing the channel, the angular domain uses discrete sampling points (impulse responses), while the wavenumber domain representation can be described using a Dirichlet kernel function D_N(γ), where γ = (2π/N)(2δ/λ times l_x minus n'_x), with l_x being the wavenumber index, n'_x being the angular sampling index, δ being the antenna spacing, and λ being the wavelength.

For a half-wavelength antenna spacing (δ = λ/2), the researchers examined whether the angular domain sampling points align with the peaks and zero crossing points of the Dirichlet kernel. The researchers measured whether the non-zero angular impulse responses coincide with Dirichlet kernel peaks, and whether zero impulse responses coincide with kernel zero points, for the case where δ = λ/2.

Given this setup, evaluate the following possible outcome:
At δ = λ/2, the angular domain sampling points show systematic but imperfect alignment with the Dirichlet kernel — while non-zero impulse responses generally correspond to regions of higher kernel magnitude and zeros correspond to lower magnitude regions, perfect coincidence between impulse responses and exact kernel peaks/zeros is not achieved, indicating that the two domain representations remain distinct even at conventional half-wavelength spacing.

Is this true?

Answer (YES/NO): NO